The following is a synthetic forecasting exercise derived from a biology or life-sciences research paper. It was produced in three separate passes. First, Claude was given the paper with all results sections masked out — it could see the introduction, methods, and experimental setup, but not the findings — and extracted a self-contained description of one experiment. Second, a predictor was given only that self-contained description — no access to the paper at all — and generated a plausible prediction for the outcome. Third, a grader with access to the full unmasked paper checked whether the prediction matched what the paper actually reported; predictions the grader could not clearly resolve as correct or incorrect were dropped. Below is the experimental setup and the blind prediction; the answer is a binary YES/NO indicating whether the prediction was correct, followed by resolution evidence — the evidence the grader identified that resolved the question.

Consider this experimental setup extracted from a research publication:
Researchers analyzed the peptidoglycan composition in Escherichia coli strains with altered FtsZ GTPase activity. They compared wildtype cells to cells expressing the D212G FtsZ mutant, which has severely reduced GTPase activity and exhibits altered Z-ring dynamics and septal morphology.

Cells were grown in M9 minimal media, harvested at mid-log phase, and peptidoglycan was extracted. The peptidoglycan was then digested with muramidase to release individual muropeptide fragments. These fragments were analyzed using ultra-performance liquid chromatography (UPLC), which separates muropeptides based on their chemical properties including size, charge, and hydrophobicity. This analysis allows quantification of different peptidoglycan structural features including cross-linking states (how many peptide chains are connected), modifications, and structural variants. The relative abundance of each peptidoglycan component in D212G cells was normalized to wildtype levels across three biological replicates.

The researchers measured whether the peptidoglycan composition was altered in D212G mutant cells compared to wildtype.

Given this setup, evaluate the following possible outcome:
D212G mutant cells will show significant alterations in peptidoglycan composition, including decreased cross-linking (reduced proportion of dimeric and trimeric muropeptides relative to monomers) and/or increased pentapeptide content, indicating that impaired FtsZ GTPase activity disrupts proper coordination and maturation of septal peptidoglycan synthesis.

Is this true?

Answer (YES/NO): NO